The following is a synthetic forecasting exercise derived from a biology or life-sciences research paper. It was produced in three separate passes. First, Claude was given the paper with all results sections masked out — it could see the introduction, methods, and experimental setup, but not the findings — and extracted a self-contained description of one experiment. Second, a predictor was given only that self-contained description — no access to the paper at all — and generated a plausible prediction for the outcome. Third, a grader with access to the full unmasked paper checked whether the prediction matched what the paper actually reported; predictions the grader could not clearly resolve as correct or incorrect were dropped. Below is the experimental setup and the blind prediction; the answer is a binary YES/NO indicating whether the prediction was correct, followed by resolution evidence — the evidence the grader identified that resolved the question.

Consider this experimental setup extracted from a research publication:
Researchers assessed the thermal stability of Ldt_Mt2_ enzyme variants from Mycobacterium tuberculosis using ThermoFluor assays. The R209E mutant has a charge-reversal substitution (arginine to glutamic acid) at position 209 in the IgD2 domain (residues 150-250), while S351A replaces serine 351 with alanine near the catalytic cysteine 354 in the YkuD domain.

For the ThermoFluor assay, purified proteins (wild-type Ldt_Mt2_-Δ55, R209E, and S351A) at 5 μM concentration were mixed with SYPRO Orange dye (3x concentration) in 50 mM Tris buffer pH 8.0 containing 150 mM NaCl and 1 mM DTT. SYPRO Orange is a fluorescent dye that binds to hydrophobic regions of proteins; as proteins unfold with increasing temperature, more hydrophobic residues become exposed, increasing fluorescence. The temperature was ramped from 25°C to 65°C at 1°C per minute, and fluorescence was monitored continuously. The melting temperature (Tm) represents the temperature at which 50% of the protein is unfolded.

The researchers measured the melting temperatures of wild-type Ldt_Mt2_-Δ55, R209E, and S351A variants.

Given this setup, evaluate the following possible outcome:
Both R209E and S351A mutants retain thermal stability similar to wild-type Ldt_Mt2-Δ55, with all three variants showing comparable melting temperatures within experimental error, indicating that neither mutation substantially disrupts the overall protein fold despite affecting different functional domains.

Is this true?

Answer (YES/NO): NO